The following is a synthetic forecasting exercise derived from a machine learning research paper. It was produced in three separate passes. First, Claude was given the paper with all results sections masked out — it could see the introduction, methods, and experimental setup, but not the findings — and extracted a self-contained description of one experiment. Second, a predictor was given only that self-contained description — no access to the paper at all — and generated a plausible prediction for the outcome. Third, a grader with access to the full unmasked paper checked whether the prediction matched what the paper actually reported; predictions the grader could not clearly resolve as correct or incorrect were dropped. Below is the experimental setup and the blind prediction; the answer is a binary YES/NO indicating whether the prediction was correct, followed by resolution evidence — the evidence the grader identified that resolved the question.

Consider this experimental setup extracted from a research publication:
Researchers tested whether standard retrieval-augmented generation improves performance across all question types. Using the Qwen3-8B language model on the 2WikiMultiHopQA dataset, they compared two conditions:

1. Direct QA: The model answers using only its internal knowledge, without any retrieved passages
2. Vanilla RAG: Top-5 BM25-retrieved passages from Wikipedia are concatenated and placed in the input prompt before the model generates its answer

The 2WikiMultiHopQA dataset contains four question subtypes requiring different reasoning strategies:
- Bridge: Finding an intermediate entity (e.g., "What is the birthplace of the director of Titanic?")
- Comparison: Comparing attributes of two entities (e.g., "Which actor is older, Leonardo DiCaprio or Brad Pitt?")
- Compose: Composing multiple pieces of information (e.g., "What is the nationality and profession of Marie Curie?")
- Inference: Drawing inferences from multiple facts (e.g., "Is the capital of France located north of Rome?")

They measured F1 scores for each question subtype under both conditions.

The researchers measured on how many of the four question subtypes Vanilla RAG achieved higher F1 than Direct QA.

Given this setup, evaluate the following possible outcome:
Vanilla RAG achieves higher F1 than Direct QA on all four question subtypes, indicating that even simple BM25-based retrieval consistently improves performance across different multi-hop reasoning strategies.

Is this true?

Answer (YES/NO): NO